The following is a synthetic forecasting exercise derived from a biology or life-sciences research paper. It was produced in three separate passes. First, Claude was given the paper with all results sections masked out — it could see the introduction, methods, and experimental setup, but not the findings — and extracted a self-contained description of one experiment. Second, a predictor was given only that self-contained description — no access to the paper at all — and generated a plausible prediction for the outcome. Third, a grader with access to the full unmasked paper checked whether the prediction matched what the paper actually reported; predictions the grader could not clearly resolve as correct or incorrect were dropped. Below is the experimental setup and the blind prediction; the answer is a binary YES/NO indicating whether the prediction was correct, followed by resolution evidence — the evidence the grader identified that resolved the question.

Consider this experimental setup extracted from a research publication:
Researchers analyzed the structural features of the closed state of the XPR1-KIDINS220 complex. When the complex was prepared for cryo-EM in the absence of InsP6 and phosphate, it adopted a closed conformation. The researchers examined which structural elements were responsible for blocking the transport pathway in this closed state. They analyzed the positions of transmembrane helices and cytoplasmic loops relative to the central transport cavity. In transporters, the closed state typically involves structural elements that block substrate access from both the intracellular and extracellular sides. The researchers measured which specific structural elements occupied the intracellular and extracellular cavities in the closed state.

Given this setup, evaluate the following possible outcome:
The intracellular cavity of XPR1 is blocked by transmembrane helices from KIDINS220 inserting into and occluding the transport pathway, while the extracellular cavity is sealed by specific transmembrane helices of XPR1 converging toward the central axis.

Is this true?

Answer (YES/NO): NO